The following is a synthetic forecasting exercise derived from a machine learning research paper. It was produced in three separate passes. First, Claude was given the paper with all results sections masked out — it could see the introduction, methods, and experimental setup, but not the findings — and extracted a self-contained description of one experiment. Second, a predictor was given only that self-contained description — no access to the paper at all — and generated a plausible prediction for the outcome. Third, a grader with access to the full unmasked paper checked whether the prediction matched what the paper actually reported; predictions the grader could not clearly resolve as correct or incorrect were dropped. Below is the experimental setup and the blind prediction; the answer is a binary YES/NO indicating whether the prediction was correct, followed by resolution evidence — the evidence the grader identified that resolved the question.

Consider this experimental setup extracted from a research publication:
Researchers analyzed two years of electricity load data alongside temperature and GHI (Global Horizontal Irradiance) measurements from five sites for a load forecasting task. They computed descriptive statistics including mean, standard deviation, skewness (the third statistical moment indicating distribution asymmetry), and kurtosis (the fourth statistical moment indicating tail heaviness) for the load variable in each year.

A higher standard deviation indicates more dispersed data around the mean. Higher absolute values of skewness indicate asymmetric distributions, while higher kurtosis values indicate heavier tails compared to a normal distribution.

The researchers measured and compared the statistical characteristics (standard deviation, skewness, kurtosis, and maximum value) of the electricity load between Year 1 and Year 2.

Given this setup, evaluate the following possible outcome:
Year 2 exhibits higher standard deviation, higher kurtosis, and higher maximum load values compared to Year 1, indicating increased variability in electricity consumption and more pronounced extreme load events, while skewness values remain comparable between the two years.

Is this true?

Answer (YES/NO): NO